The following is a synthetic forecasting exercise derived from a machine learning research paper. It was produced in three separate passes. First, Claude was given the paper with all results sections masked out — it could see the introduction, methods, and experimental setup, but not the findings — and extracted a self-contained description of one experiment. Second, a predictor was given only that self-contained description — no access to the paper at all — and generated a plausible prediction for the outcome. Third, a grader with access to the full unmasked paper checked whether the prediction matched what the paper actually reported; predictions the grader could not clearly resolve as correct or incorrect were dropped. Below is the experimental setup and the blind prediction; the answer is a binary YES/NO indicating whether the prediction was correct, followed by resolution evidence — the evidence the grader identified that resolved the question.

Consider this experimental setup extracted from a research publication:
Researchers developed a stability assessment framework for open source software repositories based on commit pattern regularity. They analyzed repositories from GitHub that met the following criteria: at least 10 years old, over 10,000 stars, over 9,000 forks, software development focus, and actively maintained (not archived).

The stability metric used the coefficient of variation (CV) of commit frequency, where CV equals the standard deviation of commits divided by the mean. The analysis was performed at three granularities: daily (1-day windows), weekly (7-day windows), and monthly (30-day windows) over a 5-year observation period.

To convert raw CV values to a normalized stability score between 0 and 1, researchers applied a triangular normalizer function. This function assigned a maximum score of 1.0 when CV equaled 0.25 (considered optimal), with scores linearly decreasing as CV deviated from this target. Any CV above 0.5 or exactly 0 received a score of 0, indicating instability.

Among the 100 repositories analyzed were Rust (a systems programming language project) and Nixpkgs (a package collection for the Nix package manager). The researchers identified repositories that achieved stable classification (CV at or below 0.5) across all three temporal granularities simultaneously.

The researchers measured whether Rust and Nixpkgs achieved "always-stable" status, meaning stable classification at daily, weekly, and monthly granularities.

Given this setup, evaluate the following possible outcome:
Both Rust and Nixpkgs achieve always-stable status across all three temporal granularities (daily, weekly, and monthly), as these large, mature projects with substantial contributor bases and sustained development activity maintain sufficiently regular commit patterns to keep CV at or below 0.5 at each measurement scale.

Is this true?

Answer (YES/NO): YES